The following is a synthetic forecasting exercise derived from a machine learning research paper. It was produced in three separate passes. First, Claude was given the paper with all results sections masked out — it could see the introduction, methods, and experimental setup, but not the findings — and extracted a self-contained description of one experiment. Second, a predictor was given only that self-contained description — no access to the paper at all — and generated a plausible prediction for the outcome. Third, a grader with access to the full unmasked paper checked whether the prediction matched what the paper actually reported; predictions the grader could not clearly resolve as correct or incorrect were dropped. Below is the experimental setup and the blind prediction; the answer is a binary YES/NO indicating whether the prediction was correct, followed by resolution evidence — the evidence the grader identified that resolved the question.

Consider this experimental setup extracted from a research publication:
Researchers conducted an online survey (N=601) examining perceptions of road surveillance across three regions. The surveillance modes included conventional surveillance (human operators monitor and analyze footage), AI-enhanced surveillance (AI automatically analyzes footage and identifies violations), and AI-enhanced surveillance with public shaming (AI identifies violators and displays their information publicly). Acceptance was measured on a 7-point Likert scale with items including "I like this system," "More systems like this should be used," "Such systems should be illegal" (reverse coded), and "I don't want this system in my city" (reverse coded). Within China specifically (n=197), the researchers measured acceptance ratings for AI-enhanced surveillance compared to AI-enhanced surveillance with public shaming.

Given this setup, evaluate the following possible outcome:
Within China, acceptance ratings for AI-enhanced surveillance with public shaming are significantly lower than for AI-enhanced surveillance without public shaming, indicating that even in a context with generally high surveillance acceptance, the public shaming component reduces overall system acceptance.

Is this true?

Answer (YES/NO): YES